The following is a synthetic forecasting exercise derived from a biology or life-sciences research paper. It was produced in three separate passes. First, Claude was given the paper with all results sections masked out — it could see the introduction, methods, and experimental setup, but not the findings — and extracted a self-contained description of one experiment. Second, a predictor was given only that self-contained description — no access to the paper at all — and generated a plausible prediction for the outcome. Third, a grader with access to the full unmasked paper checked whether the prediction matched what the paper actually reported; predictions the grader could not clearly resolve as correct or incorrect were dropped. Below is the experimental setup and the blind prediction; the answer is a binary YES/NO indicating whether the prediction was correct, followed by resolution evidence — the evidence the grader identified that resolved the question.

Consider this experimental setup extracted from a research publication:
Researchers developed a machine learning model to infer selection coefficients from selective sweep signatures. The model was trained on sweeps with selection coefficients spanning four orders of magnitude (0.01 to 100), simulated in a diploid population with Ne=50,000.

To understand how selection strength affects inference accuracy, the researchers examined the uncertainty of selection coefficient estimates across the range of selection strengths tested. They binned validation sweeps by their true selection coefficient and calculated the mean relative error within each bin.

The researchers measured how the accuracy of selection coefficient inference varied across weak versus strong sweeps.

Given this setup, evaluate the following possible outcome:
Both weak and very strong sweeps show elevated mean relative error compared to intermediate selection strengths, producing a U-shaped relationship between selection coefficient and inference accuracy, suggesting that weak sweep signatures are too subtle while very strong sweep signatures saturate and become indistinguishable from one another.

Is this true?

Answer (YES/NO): NO